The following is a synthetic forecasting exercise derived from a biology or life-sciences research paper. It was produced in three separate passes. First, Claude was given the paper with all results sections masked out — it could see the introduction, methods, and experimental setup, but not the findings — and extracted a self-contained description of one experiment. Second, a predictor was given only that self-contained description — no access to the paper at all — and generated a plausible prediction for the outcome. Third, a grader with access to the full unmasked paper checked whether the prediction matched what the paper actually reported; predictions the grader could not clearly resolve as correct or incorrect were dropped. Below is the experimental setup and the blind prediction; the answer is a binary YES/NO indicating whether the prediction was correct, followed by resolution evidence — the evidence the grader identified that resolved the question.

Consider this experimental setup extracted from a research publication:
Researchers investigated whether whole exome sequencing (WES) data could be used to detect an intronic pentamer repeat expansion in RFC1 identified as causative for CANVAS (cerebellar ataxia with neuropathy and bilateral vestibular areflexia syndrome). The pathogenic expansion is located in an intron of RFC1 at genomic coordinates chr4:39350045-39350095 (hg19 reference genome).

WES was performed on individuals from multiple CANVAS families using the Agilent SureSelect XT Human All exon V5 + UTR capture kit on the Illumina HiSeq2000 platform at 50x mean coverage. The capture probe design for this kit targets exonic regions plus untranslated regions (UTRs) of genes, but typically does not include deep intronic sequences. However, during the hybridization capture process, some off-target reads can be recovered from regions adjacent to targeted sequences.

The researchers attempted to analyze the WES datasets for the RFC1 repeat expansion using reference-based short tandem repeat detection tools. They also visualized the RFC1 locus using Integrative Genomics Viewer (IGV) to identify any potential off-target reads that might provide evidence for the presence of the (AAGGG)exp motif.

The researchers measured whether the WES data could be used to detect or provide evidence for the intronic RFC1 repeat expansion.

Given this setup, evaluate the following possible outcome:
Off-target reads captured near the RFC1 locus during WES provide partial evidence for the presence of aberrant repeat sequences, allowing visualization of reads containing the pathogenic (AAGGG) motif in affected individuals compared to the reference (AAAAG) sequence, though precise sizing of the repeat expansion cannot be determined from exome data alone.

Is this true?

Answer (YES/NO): YES